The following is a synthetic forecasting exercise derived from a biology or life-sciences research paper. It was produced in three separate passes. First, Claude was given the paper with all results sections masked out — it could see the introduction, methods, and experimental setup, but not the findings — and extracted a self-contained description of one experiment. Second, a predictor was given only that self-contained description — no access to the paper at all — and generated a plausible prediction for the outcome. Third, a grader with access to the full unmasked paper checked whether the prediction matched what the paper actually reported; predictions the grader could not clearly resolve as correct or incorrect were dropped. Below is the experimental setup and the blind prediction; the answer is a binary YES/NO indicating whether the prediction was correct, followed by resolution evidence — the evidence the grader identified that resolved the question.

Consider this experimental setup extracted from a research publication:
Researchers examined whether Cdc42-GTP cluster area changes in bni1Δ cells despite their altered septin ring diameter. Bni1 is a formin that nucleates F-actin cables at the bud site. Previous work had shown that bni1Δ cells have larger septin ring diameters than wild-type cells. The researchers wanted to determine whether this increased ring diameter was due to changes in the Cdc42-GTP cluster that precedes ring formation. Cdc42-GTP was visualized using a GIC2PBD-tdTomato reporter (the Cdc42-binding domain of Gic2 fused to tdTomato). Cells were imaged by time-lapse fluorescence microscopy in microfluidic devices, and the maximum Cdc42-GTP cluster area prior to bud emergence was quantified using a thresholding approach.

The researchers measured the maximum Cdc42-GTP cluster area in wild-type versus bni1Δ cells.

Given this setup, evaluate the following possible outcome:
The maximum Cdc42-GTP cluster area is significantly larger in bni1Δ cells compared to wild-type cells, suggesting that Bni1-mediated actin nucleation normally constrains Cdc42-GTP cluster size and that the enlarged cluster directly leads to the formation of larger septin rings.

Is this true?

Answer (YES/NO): NO